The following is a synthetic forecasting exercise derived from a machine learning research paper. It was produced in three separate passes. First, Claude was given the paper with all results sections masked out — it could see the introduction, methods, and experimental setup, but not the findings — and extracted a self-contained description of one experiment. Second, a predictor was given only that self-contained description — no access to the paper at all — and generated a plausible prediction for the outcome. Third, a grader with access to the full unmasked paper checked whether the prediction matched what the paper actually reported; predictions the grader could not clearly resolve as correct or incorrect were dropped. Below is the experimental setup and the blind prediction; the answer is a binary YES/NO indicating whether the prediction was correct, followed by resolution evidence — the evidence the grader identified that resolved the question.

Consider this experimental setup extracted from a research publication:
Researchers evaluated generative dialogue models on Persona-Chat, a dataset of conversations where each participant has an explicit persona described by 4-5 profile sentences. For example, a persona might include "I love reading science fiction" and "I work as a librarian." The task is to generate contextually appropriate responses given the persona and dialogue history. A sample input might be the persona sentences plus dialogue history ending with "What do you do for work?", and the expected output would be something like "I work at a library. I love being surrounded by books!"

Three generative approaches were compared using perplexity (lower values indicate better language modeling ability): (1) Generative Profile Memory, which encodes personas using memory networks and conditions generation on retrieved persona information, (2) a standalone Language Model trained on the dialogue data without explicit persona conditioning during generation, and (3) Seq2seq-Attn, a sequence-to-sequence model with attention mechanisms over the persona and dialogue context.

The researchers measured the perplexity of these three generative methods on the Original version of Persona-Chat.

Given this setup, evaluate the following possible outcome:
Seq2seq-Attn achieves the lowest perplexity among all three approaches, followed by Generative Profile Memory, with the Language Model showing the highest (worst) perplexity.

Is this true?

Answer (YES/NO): NO